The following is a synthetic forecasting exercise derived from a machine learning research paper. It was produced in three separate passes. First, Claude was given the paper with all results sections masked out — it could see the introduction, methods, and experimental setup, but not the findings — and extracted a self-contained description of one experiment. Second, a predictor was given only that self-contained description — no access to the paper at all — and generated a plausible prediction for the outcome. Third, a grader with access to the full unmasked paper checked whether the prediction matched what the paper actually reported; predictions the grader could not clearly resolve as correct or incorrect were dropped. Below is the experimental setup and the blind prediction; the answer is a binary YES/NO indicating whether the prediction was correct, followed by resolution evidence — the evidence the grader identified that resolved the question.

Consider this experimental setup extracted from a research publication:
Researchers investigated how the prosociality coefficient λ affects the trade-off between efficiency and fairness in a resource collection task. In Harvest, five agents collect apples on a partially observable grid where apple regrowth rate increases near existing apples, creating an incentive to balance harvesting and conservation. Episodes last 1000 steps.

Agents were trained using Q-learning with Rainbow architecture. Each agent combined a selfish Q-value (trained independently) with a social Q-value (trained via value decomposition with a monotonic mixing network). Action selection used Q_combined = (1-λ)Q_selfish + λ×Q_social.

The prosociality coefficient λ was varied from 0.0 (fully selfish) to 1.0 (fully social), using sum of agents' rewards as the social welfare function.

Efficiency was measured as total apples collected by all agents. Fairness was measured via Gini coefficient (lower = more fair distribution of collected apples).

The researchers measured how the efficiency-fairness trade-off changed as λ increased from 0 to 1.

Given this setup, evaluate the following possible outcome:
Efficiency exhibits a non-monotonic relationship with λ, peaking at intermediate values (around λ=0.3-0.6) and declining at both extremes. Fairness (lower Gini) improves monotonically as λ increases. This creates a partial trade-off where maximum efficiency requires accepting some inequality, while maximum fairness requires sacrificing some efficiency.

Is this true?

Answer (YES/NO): NO